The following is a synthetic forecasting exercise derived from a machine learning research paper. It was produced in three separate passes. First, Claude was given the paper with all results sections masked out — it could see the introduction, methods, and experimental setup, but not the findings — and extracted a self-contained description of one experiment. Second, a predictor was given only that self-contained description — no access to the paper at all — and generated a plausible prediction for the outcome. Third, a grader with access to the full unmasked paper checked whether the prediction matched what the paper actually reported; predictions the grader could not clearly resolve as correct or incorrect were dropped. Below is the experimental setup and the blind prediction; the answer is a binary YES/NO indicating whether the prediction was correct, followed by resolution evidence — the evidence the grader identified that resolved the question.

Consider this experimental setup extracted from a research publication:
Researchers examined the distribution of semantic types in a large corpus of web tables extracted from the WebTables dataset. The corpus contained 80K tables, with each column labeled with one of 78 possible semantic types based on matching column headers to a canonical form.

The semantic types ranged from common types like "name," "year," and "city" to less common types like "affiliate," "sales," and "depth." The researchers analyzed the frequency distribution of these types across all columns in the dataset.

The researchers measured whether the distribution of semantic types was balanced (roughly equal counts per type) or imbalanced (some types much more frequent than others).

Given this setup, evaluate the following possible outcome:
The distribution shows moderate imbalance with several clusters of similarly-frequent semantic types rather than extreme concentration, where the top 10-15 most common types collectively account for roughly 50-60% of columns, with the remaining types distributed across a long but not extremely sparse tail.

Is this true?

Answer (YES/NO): NO